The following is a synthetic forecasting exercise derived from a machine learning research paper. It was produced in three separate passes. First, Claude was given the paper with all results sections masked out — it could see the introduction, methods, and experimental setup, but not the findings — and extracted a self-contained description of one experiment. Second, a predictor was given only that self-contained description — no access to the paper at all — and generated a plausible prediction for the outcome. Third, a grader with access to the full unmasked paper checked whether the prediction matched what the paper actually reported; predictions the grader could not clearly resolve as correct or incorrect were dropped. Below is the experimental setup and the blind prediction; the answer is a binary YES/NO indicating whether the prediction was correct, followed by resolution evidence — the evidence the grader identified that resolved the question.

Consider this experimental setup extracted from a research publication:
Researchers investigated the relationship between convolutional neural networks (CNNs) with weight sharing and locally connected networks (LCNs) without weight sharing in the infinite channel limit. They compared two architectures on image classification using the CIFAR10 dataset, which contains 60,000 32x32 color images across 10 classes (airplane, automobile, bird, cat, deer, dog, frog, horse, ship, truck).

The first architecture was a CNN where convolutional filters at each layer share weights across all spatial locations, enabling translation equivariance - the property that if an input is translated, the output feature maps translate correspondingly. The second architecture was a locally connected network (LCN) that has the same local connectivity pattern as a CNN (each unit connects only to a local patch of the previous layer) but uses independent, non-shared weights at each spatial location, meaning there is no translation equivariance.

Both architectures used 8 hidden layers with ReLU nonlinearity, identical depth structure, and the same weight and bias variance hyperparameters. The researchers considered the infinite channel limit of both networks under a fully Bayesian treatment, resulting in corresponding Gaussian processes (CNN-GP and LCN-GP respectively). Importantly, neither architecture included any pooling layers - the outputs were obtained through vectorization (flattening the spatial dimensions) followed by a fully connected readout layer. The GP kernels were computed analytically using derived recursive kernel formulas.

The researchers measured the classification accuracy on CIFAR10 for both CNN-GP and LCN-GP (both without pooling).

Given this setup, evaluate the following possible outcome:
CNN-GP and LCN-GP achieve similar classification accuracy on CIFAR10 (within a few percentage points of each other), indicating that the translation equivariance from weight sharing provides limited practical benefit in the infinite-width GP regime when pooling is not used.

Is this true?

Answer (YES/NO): YES